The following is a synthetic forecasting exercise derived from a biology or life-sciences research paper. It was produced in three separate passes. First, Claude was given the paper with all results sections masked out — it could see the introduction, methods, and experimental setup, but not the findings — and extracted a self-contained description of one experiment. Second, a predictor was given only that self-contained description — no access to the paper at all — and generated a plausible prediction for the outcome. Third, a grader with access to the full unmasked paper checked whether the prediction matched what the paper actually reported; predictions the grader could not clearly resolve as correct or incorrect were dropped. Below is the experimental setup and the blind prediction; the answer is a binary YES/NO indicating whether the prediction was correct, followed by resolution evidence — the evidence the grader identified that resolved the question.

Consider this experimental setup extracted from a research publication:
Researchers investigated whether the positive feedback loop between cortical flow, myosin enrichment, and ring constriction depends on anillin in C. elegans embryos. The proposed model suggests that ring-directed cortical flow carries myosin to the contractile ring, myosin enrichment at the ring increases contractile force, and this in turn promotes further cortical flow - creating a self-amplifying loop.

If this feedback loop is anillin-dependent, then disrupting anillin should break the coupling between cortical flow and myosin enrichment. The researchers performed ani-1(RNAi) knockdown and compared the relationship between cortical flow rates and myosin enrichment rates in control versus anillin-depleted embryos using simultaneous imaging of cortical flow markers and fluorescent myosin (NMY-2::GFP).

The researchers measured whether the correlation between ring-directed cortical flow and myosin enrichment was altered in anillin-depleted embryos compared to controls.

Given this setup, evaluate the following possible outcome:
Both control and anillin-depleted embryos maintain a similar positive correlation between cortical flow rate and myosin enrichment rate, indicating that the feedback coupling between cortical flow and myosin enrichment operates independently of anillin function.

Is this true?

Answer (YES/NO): NO